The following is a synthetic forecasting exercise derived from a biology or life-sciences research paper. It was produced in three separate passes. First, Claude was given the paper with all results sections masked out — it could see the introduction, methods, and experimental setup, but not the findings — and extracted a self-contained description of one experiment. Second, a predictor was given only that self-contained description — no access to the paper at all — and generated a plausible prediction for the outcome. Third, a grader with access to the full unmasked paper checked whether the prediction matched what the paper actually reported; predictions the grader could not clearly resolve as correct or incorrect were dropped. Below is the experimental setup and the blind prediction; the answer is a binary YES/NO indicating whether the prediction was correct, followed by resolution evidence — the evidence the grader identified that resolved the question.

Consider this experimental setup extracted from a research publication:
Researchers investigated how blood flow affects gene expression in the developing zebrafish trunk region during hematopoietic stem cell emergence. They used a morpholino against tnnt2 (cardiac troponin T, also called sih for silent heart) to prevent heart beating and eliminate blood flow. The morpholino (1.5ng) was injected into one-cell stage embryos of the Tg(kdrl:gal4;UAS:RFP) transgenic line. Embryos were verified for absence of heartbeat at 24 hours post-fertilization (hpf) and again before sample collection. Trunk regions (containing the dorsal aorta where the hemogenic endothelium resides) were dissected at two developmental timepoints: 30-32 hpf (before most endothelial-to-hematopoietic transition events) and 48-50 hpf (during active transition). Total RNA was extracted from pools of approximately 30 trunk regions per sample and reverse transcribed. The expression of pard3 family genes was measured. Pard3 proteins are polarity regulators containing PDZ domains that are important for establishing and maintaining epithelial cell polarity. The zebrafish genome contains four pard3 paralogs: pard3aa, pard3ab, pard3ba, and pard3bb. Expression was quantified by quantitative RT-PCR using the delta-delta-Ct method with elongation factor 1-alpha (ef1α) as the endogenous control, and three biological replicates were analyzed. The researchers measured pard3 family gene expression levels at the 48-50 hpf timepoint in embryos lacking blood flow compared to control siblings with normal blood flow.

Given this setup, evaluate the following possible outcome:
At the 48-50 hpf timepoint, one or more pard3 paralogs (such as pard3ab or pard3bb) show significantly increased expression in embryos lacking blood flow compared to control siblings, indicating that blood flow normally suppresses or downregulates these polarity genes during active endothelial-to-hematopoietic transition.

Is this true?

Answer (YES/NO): NO